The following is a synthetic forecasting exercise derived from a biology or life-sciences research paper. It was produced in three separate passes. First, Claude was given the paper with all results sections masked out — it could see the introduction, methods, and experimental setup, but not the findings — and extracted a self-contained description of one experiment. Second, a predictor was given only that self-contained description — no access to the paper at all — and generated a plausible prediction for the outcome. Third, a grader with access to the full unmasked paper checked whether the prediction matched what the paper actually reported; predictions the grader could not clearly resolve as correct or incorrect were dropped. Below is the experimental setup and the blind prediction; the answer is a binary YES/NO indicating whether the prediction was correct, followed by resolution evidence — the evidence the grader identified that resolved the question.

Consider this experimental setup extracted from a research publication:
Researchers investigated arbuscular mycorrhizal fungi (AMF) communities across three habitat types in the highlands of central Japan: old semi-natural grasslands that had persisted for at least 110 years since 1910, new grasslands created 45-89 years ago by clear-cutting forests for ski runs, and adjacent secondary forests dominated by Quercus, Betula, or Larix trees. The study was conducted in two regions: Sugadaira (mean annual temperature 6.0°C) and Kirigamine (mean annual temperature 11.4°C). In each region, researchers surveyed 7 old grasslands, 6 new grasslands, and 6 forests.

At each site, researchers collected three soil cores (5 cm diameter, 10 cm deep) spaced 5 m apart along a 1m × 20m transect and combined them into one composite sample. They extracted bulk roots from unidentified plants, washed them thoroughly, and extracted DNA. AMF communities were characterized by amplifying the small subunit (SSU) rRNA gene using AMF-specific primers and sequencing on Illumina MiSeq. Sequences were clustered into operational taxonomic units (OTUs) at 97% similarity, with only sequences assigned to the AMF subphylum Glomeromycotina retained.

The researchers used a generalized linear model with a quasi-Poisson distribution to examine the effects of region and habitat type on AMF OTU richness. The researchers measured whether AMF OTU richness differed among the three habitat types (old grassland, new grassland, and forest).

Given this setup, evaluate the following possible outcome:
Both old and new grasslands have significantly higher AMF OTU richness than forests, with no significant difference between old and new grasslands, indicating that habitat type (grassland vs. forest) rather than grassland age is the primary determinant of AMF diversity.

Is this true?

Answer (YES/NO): NO